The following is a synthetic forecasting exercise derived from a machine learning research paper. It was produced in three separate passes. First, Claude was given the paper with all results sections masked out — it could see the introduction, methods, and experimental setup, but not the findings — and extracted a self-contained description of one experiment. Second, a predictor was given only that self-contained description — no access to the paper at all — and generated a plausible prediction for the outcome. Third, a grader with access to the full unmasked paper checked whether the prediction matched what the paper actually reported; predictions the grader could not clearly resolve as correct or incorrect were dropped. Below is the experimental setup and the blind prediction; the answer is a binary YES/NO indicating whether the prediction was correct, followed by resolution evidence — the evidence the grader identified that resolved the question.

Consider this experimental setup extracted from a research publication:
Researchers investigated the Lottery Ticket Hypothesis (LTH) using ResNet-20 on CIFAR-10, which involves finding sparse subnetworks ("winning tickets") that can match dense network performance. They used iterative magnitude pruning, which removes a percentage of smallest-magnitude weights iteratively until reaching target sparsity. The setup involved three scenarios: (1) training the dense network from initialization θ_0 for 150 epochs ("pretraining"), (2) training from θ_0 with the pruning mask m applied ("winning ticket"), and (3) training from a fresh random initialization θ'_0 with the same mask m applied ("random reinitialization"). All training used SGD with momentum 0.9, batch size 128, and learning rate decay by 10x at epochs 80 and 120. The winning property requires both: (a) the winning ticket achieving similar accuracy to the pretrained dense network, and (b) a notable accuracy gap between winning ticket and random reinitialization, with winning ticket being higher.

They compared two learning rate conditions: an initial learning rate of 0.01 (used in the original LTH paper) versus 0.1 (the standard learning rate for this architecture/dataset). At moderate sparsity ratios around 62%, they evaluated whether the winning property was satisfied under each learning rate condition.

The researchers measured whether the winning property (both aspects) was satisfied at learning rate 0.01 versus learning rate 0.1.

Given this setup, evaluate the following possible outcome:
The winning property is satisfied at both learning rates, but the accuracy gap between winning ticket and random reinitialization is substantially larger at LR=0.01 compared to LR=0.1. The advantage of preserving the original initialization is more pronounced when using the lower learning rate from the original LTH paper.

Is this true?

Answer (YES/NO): NO